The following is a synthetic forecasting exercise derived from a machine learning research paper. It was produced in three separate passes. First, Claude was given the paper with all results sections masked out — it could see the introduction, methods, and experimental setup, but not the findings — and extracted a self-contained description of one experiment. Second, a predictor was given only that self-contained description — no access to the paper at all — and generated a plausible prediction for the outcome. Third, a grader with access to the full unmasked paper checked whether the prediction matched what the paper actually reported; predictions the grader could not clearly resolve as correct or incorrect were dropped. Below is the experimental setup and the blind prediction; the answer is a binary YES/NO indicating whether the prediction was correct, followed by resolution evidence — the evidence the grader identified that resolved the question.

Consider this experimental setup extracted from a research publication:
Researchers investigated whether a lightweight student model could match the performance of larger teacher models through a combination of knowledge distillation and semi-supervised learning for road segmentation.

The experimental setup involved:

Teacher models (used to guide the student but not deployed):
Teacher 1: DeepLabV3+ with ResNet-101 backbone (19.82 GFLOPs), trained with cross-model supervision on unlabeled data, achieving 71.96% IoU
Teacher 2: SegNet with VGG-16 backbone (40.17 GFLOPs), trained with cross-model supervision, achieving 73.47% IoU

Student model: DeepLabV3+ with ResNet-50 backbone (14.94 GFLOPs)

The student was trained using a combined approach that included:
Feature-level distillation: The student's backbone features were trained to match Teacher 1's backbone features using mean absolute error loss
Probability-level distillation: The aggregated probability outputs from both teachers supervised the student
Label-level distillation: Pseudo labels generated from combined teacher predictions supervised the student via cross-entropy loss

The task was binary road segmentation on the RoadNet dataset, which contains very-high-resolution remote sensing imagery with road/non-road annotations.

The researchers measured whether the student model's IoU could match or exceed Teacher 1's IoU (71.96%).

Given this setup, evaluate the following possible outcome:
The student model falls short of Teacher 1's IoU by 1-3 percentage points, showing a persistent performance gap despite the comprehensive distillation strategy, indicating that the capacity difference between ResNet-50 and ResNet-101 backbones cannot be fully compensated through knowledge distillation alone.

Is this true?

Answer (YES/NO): NO